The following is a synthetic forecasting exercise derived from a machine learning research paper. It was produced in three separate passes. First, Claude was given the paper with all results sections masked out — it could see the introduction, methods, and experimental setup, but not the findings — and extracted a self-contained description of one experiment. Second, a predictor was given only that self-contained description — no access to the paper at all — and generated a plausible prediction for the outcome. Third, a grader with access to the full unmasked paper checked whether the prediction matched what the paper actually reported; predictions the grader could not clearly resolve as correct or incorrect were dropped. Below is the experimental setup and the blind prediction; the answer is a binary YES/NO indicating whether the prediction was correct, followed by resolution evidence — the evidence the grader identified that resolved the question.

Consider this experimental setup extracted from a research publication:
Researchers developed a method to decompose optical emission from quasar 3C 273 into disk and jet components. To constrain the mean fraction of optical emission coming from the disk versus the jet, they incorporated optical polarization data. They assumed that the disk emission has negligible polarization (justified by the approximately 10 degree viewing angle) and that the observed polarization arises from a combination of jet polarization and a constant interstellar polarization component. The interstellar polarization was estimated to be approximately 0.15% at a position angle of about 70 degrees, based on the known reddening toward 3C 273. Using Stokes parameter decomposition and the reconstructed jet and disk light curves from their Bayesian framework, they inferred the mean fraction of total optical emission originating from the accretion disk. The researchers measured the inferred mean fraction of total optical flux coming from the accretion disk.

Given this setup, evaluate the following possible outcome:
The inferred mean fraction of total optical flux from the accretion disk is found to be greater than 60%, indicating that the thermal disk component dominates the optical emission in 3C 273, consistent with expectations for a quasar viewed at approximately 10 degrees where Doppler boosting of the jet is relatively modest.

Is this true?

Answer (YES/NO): YES